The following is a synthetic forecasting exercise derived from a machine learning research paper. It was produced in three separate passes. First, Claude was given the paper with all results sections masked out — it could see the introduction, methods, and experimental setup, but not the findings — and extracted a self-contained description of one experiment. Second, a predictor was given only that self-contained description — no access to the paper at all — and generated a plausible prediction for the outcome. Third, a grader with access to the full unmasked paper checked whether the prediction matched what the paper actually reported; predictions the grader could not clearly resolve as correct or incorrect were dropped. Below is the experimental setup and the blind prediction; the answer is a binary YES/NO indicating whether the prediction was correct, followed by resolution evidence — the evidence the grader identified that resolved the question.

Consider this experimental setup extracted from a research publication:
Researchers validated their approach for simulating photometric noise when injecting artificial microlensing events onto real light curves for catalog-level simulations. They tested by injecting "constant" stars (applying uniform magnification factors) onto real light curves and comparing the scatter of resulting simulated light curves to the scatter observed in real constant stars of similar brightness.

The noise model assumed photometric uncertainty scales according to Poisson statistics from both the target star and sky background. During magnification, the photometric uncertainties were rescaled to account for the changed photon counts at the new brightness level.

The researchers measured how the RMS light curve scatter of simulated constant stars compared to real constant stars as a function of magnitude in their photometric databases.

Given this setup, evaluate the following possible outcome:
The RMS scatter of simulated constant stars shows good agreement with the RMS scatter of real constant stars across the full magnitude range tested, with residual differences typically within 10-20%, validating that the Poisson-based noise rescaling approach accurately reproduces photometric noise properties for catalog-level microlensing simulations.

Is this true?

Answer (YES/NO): NO